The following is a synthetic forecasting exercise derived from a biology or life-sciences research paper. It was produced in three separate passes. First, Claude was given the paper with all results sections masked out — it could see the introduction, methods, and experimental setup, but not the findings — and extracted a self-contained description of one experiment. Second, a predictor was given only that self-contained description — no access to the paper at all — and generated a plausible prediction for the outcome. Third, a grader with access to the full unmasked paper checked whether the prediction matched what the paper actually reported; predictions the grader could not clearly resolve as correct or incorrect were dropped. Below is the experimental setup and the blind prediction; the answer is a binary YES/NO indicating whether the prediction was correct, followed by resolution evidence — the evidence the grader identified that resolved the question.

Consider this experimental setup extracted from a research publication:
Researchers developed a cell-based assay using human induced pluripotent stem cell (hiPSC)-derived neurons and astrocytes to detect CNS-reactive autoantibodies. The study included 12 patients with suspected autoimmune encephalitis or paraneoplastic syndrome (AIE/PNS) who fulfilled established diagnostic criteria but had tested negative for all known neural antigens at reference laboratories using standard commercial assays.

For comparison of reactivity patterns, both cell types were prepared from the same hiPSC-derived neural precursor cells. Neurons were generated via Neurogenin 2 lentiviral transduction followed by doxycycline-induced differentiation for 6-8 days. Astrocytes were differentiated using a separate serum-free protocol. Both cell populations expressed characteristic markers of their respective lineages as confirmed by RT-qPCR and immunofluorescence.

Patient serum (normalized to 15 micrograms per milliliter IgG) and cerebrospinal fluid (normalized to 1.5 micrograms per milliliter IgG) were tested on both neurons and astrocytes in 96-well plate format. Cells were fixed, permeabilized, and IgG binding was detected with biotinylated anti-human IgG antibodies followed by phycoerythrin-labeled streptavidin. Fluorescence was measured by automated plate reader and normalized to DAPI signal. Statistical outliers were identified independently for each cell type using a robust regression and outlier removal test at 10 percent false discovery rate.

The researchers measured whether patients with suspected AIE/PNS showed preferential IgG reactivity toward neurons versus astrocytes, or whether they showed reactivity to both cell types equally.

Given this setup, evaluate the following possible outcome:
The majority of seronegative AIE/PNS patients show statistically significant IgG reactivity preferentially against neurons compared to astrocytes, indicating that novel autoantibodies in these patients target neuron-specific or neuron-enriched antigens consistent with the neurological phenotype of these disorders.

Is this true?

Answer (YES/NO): NO